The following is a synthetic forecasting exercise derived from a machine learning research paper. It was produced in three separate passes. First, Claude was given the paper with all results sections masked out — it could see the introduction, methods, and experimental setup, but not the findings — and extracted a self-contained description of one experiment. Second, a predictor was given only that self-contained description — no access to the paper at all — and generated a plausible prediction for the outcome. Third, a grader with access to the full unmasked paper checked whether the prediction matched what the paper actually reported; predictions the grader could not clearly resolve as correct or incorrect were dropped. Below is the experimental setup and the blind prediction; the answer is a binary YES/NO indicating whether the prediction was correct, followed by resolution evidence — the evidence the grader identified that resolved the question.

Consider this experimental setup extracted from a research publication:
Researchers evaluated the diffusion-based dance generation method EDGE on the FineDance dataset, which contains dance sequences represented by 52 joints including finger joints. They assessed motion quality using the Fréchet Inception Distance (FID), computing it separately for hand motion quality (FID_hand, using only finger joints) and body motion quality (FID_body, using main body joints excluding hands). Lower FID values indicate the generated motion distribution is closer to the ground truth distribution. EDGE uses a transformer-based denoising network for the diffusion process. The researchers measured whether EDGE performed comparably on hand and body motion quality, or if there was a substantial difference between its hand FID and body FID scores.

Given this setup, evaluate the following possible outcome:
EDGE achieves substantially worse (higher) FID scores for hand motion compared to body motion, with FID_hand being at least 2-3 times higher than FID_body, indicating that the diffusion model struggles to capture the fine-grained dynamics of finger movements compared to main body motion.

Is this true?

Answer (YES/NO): NO